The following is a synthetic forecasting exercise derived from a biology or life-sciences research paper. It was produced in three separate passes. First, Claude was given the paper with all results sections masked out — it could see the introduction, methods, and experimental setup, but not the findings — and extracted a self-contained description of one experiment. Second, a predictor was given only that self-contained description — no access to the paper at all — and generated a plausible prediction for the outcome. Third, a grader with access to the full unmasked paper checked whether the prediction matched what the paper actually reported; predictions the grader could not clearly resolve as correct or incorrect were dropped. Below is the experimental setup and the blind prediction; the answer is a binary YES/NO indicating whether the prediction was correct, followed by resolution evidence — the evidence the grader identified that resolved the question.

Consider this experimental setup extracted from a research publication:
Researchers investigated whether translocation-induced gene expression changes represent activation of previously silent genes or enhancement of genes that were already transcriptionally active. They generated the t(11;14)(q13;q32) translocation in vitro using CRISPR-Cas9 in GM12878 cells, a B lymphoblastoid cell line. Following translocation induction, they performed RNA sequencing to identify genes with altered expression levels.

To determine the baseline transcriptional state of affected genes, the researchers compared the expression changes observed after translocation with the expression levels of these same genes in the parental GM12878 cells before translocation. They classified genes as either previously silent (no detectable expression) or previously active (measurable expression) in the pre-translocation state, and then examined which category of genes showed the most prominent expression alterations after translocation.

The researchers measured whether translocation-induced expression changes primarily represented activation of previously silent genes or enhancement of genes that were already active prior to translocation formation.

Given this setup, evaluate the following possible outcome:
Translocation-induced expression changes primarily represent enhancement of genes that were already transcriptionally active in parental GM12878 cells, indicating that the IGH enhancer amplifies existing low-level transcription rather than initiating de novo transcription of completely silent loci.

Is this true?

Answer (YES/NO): YES